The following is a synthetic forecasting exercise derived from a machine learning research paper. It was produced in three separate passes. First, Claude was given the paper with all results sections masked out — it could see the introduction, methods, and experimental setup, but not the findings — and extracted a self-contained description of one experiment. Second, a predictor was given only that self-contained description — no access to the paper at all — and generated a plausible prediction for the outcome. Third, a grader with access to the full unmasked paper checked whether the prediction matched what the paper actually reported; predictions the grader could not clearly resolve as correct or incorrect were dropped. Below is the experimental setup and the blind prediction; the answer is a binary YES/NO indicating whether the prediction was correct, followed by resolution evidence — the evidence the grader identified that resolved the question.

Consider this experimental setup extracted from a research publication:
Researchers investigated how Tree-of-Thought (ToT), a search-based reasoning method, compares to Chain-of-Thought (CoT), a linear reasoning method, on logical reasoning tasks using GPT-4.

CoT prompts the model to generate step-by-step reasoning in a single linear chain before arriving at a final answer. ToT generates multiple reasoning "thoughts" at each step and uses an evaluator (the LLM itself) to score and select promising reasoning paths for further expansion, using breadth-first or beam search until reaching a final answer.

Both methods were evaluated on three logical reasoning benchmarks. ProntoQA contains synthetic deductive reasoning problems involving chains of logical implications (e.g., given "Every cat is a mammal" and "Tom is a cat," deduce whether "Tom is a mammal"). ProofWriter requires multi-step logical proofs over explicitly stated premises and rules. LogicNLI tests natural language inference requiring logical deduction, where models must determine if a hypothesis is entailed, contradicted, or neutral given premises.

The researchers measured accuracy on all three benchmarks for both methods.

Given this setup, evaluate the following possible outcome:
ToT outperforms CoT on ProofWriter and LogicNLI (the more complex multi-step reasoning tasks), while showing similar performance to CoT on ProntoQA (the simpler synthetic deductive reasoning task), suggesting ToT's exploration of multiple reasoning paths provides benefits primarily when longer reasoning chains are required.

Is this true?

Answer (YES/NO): NO